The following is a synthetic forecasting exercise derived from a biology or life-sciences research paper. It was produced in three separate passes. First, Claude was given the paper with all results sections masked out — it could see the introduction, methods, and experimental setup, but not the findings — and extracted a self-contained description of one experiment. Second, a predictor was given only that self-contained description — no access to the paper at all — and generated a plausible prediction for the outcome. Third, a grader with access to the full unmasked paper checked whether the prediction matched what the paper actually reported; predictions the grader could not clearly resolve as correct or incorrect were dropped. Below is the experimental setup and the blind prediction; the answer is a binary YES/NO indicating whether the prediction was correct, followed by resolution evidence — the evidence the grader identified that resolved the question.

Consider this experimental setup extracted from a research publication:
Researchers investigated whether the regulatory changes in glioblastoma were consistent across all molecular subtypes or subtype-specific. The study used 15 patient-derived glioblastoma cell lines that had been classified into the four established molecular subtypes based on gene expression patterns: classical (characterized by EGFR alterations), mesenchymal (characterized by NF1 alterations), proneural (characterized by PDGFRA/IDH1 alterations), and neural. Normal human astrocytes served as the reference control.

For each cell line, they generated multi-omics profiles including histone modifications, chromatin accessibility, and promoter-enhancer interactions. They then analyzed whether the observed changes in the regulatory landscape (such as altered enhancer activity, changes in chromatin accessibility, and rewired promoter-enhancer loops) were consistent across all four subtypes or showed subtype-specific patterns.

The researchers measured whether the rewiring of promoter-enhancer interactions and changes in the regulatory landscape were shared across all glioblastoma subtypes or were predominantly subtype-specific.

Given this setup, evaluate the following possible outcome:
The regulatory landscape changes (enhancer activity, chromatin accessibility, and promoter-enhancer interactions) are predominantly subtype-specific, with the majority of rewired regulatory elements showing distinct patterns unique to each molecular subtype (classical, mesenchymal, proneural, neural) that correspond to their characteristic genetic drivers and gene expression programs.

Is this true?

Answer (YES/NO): NO